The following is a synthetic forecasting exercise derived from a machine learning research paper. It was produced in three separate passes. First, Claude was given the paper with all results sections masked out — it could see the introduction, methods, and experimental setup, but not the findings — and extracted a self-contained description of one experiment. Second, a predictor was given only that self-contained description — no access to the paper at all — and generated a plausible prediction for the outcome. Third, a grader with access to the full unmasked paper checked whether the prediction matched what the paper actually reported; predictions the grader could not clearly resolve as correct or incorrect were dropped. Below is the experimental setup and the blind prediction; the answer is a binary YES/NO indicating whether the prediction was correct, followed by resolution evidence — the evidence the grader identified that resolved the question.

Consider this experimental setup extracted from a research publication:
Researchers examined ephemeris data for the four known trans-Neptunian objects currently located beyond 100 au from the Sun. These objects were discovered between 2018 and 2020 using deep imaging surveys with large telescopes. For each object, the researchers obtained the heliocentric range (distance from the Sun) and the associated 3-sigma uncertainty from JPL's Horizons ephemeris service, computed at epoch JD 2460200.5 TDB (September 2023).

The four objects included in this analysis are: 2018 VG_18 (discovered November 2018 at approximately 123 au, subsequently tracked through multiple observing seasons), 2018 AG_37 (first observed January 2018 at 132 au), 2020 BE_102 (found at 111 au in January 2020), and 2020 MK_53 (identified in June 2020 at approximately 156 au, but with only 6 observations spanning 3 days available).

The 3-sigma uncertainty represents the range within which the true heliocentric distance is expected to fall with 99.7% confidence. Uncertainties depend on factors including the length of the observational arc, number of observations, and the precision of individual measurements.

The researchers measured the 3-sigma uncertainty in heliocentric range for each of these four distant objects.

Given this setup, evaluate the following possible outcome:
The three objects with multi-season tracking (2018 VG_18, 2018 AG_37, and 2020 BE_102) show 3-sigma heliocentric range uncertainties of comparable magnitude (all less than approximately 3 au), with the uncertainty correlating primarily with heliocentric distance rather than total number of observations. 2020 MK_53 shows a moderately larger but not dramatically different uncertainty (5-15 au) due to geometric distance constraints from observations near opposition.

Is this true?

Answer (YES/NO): NO